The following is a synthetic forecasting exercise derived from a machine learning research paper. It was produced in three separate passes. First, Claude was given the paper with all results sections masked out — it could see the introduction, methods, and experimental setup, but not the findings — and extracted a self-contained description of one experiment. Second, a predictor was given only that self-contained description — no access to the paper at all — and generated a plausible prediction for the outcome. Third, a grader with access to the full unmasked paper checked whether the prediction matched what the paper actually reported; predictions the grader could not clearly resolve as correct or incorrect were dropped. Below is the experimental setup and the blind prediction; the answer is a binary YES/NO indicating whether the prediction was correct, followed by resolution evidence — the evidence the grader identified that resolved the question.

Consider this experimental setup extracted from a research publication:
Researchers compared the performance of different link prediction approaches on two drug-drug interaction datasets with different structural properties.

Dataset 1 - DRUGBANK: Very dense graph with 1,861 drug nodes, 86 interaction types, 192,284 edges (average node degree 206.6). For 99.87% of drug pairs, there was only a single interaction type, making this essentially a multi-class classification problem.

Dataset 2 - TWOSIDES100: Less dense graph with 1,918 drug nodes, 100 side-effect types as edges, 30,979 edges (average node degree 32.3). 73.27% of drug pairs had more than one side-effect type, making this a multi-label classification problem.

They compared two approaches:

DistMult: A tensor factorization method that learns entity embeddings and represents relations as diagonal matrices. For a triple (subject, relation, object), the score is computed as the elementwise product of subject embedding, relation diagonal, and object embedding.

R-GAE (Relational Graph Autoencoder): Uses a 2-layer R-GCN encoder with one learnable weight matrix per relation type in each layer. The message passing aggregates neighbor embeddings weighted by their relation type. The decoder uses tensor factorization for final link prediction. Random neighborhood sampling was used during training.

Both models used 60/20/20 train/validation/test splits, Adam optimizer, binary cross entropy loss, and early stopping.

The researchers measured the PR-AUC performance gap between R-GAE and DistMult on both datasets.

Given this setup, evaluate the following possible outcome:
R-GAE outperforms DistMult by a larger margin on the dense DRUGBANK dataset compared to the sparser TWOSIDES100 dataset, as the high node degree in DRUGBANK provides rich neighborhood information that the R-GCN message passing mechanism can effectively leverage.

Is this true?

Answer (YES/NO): YES